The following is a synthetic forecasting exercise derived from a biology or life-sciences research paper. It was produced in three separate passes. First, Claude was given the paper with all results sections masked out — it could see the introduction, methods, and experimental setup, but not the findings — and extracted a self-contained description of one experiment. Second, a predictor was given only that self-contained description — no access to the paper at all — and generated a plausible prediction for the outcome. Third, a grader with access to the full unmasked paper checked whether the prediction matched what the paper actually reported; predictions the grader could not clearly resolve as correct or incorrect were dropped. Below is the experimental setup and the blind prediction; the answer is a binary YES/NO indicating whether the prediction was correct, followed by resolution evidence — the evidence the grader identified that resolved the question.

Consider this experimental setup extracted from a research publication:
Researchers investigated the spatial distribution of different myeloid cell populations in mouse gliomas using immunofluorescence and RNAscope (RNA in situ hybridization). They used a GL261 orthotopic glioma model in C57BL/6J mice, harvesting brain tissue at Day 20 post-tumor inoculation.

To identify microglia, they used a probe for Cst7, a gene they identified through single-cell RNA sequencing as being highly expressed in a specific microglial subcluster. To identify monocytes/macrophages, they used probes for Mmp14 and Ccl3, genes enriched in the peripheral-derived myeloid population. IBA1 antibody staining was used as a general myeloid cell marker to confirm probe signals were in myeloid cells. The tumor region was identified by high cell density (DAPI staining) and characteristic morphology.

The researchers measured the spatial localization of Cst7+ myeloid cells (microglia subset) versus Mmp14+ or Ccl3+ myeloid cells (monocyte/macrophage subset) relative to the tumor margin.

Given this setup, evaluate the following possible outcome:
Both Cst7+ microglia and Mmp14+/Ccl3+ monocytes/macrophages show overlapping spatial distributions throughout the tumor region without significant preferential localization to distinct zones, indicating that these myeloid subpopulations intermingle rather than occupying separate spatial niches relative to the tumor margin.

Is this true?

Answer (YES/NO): NO